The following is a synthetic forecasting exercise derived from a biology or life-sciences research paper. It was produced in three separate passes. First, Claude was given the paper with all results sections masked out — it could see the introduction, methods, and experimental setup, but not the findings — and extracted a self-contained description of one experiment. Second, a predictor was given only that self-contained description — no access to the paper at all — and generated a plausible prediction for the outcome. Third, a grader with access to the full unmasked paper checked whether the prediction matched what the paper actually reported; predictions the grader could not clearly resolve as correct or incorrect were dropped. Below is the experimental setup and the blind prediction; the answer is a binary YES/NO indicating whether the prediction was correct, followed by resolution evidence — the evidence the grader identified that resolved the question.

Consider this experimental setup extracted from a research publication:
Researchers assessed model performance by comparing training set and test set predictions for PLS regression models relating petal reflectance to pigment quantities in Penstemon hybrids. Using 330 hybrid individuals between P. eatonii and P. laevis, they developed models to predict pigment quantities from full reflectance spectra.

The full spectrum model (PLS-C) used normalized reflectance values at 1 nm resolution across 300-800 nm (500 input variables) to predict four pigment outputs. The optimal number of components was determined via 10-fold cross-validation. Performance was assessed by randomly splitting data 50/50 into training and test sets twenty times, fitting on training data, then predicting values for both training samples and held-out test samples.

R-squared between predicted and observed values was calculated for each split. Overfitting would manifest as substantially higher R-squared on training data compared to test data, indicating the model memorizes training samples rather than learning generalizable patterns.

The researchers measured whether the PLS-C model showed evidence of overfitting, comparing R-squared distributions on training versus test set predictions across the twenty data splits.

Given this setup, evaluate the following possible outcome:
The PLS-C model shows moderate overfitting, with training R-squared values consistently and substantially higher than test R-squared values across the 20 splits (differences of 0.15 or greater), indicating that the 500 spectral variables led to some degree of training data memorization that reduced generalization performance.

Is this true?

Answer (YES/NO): NO